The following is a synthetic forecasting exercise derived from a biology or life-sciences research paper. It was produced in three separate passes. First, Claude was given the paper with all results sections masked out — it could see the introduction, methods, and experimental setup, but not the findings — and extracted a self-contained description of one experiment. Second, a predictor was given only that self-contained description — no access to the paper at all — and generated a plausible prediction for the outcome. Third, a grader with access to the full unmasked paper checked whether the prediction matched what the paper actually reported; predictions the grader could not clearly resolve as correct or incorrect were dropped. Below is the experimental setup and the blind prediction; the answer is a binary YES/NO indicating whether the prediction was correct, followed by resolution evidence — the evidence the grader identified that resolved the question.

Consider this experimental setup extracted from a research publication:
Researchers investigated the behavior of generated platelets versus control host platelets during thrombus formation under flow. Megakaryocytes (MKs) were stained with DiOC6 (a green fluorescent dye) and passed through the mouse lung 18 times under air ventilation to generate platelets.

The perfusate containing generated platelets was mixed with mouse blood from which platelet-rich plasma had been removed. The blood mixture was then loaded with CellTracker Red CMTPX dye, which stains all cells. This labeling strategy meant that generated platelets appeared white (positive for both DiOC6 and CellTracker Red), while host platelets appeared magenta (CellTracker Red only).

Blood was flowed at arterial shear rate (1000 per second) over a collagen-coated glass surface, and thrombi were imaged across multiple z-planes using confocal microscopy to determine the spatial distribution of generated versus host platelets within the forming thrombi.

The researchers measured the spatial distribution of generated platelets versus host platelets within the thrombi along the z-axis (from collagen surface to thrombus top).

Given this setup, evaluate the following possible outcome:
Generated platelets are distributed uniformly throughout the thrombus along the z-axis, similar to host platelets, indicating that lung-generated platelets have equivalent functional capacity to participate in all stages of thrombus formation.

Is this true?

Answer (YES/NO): NO